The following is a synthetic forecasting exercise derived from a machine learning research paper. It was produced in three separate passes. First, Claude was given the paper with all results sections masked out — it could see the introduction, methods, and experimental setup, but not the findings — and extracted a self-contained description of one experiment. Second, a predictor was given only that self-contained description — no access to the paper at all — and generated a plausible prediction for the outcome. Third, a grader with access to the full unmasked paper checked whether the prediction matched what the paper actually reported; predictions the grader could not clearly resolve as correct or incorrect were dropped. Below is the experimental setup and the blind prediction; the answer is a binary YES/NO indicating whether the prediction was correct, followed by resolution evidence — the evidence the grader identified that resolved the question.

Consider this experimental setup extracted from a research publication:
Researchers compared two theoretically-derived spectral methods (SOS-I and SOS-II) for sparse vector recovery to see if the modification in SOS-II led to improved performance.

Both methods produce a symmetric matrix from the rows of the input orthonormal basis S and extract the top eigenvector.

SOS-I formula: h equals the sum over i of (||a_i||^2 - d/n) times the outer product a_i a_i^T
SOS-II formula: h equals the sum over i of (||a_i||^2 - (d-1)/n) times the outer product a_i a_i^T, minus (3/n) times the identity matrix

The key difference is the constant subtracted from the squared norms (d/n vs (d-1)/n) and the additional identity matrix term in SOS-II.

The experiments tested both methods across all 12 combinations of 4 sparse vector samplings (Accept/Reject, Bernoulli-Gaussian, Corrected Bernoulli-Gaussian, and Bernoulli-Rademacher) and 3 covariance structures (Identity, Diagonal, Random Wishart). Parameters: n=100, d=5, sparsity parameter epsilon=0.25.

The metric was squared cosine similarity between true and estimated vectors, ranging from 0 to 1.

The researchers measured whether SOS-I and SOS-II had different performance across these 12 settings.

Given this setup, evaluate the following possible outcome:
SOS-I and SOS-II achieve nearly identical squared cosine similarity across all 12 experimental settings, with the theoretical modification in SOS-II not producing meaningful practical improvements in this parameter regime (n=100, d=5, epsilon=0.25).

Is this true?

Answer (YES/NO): YES